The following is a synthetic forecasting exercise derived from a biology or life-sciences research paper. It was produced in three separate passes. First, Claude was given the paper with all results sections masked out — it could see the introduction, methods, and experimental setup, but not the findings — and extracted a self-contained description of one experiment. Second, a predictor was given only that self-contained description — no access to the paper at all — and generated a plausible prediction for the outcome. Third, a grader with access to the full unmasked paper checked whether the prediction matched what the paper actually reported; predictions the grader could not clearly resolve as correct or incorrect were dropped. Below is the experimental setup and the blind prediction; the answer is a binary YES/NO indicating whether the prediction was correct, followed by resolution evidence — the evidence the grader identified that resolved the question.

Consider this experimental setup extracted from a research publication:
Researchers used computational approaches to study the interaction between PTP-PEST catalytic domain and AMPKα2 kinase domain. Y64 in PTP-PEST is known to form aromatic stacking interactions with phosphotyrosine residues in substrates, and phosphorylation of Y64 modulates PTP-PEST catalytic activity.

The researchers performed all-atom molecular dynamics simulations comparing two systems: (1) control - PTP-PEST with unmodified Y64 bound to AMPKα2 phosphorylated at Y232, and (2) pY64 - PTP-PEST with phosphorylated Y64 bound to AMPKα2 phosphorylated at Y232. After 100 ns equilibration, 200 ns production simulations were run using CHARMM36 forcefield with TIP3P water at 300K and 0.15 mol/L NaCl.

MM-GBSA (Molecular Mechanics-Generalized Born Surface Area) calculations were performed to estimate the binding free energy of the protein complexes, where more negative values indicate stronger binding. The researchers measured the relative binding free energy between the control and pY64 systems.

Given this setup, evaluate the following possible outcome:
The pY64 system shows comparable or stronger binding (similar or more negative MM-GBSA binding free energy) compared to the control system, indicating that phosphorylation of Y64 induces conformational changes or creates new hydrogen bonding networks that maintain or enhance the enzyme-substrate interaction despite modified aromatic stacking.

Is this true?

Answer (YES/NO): YES